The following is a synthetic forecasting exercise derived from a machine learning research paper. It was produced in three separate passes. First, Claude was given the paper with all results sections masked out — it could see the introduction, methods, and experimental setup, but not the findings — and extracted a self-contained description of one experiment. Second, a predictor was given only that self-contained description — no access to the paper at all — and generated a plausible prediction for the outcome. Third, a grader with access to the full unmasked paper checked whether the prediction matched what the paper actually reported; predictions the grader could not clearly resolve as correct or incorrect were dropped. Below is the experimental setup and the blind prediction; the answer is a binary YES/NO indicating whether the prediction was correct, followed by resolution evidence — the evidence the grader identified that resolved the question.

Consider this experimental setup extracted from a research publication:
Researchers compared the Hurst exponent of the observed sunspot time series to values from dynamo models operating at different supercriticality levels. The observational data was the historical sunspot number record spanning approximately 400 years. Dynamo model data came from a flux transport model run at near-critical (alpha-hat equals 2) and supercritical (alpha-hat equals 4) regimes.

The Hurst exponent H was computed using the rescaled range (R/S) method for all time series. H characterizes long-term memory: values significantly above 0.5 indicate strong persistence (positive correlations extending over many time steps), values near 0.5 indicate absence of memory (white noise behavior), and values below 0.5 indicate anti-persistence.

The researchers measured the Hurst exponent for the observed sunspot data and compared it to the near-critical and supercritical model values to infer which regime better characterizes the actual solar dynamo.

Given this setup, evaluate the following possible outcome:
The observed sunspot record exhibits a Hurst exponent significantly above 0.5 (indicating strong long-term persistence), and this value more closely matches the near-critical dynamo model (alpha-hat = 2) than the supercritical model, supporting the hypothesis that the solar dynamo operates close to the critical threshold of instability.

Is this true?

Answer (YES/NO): NO